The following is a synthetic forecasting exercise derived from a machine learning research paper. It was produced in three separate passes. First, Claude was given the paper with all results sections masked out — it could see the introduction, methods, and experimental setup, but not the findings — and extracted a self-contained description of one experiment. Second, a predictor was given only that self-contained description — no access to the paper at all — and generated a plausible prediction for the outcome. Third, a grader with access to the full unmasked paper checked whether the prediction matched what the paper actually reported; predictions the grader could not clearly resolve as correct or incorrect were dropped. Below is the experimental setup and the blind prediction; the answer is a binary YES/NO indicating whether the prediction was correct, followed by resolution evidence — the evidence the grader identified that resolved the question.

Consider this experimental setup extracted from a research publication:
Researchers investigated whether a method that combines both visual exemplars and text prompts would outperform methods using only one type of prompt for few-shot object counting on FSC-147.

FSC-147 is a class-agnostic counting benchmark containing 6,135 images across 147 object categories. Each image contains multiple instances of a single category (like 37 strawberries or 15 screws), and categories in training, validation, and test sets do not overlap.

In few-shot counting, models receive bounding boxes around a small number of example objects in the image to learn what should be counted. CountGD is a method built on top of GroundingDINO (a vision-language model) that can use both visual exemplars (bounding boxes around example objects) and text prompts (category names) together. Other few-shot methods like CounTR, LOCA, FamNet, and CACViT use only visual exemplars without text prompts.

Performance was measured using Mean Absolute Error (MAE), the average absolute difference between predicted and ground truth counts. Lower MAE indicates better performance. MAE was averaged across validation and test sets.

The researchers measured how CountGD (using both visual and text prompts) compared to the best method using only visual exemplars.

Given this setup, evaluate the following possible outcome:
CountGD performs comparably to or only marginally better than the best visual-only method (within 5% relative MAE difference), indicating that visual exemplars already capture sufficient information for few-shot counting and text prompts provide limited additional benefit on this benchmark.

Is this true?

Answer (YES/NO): NO